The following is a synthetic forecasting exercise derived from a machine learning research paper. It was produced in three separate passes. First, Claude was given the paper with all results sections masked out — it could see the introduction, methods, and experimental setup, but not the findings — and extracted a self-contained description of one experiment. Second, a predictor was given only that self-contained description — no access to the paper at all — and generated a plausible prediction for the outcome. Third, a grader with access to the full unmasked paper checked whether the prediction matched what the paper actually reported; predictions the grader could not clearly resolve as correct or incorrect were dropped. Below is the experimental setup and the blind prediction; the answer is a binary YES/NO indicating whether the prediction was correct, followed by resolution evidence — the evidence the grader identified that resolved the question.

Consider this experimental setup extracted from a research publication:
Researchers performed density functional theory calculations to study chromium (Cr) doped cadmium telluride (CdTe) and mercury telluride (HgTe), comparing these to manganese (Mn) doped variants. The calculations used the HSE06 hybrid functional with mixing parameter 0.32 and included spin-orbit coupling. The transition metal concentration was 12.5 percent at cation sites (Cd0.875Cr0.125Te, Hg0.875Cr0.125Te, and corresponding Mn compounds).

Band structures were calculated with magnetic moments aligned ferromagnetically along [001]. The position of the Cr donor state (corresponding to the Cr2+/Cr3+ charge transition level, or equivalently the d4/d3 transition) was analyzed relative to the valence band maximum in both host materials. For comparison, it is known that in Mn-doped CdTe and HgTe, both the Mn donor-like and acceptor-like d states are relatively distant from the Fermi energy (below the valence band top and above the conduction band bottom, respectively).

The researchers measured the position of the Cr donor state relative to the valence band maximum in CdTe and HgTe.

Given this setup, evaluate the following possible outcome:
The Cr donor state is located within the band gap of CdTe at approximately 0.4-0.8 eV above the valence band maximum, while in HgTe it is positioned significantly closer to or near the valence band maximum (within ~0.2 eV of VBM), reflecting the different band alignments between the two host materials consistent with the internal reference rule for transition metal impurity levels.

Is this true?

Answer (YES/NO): NO